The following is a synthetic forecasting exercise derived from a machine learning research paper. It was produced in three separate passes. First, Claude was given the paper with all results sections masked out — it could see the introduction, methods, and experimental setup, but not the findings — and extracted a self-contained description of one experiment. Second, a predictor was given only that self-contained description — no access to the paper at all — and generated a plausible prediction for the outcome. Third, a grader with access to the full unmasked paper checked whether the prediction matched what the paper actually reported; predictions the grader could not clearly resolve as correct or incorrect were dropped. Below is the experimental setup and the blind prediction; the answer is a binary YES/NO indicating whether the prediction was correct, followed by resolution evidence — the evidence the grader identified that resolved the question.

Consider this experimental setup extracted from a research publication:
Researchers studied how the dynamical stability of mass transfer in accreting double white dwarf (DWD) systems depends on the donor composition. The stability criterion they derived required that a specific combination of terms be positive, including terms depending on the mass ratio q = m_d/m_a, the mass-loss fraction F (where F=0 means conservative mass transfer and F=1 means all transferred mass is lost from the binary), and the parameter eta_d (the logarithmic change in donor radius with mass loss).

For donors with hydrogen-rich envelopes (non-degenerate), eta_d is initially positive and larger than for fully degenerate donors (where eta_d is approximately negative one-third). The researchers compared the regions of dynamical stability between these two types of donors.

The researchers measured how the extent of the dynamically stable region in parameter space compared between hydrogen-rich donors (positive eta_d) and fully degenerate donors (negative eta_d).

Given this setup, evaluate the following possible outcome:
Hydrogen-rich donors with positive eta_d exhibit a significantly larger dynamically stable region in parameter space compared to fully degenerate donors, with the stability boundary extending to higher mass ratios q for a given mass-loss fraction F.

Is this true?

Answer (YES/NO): YES